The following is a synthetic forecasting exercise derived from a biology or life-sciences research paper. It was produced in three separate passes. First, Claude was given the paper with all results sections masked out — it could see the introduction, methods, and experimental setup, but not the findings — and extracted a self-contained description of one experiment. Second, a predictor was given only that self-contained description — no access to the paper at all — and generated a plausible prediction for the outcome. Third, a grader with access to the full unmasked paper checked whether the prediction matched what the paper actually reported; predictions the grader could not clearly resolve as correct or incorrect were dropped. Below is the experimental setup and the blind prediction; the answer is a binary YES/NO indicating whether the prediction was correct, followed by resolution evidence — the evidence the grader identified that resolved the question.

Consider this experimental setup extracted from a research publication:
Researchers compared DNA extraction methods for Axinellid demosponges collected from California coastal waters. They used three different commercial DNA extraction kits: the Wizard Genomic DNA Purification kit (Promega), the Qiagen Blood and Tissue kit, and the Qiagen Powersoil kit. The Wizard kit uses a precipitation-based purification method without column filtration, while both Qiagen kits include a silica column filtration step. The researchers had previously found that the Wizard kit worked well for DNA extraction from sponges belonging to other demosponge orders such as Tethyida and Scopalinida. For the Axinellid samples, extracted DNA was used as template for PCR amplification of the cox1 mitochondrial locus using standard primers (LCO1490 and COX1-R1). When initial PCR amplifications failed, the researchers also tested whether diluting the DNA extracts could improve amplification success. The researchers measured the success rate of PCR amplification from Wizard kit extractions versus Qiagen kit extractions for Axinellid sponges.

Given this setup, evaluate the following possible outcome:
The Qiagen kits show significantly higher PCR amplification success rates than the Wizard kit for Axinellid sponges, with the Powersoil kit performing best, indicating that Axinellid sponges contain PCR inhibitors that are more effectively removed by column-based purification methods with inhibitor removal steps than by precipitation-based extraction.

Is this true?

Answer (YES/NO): NO